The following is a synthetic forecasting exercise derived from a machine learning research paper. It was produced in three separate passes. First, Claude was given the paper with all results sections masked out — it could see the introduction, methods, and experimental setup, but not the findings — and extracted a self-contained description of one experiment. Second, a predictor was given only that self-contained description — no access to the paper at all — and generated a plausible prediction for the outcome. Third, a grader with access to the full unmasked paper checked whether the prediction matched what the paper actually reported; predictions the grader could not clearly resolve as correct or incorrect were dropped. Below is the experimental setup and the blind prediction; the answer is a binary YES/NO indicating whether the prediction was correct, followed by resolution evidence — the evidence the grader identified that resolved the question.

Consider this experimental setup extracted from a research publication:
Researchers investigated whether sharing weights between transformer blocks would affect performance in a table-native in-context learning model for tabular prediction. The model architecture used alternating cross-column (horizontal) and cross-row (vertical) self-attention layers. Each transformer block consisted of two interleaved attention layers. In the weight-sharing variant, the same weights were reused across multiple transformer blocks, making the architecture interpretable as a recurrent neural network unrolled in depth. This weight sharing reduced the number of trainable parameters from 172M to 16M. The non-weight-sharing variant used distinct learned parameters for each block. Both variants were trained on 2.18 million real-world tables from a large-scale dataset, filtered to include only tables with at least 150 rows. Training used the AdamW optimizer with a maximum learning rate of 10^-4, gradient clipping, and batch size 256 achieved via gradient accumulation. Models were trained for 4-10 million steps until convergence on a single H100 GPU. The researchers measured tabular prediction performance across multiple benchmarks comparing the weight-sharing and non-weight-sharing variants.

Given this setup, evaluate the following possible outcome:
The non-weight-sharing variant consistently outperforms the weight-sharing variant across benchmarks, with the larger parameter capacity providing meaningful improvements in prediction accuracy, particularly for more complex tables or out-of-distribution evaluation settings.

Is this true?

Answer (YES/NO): NO